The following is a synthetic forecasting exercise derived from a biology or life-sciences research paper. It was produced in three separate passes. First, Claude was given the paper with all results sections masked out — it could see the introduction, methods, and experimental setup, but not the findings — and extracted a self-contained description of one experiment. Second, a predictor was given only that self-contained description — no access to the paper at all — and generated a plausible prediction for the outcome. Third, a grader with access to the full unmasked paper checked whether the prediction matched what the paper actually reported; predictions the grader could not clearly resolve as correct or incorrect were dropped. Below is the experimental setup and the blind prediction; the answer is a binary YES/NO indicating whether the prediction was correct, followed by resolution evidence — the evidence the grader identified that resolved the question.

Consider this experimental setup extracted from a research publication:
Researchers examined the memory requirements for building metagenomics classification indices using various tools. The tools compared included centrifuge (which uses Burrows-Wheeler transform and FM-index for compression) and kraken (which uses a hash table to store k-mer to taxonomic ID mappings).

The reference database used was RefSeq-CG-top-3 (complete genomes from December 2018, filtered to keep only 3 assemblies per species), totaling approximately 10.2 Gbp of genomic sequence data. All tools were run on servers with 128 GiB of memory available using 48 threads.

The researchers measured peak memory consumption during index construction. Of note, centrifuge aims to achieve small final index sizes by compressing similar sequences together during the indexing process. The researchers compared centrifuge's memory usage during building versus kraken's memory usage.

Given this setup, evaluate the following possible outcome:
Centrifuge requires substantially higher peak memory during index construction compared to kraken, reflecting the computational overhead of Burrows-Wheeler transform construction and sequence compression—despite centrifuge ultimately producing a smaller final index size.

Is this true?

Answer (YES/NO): YES